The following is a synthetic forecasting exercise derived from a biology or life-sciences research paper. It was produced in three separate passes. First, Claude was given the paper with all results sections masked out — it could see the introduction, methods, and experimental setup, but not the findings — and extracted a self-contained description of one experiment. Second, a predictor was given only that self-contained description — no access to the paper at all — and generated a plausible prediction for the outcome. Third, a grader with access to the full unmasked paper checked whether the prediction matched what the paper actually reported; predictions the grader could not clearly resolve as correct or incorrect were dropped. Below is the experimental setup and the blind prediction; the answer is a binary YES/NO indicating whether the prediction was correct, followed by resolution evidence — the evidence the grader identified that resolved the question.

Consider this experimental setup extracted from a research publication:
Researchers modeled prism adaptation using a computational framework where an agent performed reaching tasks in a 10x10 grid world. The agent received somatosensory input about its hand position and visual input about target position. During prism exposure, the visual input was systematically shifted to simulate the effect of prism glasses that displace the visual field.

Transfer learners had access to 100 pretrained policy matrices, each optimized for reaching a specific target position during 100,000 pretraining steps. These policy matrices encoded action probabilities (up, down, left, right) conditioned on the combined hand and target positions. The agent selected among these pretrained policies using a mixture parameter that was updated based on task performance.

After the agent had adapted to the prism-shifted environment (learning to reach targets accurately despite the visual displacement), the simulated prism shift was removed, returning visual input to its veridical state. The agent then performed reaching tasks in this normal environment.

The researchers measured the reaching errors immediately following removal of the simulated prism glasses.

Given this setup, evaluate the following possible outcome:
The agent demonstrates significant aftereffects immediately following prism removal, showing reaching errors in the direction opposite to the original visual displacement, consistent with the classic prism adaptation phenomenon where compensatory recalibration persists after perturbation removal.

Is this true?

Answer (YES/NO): YES